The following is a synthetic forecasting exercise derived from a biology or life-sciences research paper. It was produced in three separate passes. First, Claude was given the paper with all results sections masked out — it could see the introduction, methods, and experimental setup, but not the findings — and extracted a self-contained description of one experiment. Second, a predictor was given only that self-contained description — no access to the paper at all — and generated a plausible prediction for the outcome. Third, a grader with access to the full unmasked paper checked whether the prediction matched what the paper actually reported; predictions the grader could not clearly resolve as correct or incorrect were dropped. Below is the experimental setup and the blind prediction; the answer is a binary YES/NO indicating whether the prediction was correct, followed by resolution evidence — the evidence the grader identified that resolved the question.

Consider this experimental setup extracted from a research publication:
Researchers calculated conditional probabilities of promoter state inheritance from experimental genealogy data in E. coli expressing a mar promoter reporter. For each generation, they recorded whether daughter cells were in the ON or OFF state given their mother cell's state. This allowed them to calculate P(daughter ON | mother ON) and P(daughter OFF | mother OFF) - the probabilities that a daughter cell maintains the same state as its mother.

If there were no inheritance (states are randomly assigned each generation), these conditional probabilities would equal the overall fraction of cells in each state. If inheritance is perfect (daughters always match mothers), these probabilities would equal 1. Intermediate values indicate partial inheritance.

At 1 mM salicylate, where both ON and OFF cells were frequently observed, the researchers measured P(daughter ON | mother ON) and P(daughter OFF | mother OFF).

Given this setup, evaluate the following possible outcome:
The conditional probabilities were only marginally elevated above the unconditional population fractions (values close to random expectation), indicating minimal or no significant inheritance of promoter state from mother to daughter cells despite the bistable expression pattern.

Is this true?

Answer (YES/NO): NO